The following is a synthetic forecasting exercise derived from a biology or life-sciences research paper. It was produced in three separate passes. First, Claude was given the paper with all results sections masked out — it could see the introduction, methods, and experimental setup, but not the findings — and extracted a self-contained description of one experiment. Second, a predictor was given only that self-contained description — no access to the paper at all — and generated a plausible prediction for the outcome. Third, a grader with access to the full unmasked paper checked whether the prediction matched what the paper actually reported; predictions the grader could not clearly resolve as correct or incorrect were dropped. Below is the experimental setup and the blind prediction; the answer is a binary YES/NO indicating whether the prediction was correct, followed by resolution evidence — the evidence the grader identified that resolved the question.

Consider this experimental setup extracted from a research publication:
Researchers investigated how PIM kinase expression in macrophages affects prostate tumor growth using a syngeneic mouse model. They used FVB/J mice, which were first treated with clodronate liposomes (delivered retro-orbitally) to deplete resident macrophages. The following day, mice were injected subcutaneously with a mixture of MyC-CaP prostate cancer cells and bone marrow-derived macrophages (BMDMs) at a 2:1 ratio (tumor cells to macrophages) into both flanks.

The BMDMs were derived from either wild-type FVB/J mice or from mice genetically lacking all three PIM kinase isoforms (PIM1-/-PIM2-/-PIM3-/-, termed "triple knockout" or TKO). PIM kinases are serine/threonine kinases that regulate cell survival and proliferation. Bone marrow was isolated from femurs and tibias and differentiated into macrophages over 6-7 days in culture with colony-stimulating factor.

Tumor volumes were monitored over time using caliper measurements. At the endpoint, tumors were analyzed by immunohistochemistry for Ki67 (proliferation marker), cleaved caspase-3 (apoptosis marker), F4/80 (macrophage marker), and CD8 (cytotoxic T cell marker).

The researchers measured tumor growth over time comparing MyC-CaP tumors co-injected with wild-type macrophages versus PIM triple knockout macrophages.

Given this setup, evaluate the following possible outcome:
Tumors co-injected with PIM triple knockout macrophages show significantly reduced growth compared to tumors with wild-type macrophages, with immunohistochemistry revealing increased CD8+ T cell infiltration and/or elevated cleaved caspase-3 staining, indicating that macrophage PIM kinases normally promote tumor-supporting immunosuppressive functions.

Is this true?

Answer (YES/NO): YES